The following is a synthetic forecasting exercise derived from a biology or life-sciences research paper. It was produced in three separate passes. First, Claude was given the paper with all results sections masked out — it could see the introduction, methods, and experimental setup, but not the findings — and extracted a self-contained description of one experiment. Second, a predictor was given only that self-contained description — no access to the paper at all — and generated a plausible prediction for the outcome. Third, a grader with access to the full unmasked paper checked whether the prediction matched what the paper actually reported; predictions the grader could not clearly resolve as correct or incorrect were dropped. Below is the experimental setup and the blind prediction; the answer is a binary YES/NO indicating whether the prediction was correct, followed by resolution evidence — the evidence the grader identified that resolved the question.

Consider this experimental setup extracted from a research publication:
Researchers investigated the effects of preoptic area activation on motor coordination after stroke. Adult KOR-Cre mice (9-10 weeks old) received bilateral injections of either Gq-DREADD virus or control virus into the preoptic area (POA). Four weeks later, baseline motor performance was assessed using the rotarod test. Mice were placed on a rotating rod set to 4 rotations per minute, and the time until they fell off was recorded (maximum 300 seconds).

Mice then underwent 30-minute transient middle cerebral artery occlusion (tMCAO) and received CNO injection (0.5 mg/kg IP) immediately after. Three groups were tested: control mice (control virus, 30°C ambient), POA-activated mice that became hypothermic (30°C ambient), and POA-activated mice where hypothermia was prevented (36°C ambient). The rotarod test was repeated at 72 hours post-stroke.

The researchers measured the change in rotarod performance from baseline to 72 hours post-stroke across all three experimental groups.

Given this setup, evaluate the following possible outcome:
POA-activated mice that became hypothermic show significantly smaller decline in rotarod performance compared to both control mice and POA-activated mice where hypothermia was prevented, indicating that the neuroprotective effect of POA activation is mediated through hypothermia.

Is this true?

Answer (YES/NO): YES